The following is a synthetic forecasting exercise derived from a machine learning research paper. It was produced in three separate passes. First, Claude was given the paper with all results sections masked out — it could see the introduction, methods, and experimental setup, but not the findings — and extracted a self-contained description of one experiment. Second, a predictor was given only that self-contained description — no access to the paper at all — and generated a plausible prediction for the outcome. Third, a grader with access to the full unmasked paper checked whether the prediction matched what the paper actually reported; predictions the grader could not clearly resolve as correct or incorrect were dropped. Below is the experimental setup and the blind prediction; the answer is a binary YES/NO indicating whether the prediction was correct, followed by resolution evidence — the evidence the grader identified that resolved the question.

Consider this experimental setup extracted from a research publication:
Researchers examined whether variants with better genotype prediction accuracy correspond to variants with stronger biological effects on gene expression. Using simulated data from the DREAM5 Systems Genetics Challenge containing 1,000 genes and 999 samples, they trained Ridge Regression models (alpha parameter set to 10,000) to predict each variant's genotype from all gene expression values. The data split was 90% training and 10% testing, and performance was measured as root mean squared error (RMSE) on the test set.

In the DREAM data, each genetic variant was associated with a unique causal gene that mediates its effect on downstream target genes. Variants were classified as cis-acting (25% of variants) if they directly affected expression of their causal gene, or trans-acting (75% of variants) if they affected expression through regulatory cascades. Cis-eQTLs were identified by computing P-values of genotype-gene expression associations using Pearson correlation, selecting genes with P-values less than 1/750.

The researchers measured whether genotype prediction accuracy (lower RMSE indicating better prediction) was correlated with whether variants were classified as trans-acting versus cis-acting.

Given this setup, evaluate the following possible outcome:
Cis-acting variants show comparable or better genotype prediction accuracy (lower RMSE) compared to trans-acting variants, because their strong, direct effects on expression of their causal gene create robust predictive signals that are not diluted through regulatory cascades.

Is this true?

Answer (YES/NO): YES